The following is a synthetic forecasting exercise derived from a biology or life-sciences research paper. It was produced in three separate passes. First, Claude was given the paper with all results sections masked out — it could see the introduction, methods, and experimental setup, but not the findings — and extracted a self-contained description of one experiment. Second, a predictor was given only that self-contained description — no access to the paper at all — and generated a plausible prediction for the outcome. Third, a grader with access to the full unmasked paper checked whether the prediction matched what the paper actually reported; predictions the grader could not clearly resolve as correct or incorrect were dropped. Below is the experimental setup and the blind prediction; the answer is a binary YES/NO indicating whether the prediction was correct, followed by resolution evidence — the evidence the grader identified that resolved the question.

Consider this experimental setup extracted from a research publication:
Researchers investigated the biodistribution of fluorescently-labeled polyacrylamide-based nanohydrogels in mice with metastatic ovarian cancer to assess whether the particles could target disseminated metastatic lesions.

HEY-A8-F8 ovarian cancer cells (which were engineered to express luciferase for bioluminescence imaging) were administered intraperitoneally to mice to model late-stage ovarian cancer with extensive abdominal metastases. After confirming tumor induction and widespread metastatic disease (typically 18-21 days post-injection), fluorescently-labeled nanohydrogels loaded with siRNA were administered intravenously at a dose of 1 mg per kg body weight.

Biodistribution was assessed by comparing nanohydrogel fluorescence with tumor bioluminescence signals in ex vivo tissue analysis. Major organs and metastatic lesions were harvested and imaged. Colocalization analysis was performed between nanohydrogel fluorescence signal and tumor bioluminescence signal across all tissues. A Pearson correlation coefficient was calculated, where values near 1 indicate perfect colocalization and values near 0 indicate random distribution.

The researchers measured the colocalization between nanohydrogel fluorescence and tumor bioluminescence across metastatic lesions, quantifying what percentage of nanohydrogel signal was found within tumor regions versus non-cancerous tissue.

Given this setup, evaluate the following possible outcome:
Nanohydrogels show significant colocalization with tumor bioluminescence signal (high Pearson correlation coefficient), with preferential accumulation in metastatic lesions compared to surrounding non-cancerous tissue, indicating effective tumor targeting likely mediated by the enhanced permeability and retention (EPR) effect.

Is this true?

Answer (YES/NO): YES